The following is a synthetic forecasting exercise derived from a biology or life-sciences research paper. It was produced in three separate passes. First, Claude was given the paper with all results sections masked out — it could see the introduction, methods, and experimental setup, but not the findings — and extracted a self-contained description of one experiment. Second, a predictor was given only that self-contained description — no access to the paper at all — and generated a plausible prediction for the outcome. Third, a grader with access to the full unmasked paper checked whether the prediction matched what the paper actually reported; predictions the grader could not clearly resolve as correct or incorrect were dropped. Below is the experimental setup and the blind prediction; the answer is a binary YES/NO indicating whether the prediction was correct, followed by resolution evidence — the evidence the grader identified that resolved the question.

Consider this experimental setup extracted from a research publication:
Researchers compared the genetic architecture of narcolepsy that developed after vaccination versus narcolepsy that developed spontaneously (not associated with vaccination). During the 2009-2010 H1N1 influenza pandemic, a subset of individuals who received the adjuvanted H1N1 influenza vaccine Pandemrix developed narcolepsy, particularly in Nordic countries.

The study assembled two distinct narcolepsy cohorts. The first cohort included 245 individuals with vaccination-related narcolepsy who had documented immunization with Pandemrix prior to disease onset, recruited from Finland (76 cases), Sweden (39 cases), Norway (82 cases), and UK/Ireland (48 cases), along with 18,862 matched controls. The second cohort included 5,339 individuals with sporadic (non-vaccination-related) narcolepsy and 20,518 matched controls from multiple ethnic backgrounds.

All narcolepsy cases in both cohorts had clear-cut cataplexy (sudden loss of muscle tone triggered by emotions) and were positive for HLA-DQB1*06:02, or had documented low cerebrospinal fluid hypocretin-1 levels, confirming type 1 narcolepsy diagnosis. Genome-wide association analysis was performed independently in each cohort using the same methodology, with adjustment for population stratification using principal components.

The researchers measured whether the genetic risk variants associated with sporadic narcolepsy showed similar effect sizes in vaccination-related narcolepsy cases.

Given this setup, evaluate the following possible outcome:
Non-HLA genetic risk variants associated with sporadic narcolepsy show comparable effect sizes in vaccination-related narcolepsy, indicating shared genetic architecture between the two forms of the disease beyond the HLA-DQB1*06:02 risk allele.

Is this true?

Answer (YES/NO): YES